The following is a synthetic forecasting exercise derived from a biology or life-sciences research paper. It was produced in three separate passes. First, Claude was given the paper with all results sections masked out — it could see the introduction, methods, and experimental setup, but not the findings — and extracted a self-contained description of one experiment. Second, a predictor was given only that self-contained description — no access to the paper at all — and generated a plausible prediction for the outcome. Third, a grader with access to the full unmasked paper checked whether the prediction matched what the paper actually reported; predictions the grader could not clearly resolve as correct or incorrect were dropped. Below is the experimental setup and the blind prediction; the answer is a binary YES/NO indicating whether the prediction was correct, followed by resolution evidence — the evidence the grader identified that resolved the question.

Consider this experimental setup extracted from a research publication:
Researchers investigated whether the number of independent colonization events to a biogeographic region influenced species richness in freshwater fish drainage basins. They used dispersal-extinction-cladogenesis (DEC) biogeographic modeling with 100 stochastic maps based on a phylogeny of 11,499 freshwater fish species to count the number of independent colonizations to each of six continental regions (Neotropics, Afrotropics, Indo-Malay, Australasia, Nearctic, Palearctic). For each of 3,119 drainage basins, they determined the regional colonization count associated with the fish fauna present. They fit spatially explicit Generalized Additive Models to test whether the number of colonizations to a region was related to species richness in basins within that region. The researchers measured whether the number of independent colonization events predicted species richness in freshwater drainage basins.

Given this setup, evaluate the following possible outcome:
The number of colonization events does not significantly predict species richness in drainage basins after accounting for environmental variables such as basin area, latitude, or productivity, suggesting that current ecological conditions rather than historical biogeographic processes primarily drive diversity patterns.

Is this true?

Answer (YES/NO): NO